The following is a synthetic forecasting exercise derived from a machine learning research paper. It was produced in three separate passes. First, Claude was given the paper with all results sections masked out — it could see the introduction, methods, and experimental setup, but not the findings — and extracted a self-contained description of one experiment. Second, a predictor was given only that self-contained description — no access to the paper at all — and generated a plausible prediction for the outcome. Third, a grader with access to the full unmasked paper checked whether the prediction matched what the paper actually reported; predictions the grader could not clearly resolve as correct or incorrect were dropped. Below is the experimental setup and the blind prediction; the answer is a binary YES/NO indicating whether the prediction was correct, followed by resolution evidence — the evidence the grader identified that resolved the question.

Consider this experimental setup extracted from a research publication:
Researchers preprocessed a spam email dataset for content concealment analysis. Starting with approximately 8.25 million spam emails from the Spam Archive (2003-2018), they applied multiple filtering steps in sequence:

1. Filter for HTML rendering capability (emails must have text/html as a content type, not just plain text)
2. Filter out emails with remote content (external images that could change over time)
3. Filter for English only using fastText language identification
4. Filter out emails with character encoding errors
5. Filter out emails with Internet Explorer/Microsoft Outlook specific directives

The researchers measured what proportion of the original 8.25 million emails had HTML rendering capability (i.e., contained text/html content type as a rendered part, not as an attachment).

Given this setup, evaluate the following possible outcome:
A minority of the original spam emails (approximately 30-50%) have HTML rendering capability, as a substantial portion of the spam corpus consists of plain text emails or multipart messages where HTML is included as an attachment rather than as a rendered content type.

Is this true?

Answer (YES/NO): YES